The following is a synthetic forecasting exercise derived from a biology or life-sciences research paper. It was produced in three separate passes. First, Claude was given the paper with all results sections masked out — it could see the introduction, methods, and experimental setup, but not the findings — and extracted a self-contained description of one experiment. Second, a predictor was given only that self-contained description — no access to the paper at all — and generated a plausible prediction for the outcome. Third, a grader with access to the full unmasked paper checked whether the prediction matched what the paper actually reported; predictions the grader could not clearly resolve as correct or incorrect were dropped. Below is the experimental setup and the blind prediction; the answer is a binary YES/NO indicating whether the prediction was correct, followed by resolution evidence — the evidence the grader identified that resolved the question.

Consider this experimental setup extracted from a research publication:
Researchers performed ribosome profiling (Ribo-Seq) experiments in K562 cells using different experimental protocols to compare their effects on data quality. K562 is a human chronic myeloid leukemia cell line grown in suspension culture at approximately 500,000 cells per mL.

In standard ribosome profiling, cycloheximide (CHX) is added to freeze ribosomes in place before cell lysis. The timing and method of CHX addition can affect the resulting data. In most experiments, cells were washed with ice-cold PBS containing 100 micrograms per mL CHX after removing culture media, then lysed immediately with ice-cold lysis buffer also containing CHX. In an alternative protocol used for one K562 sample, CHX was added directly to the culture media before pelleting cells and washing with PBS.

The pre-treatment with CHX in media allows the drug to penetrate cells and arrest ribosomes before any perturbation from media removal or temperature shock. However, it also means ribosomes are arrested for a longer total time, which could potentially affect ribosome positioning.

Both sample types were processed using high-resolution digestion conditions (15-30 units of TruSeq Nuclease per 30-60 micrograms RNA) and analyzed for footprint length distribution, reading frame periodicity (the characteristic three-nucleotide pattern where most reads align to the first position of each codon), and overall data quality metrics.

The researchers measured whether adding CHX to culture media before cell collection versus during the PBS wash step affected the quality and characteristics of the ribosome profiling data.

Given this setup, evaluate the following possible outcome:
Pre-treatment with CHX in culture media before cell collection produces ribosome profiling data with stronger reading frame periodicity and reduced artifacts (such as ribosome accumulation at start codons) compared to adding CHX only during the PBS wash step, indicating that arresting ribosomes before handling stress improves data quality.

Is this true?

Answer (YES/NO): NO